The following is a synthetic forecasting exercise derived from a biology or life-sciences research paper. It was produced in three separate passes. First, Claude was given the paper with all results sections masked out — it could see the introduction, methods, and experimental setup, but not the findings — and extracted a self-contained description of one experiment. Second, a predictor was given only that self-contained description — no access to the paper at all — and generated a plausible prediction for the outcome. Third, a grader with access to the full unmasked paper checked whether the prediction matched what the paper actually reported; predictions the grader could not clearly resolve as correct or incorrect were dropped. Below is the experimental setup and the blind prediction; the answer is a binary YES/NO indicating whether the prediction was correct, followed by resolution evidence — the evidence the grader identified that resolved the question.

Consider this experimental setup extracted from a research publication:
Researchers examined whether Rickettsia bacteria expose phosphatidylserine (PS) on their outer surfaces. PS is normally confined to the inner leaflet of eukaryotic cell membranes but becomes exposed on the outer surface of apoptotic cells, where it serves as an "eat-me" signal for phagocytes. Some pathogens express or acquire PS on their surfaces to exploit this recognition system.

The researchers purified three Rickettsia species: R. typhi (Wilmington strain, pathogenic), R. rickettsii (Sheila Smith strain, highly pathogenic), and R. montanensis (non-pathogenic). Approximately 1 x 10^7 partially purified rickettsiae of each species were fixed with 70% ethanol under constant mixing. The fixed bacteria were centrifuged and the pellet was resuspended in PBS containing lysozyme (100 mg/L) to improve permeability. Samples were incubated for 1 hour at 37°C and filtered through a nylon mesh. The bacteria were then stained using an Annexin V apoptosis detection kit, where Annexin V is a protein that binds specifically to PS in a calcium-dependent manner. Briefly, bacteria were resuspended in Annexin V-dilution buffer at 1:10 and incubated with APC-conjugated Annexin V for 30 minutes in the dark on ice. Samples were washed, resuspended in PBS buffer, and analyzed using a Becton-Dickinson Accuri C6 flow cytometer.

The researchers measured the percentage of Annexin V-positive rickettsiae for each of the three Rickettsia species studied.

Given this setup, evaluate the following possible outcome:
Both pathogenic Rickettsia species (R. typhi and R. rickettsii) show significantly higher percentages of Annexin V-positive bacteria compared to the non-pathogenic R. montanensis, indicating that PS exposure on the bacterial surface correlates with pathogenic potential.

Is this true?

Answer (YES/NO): NO